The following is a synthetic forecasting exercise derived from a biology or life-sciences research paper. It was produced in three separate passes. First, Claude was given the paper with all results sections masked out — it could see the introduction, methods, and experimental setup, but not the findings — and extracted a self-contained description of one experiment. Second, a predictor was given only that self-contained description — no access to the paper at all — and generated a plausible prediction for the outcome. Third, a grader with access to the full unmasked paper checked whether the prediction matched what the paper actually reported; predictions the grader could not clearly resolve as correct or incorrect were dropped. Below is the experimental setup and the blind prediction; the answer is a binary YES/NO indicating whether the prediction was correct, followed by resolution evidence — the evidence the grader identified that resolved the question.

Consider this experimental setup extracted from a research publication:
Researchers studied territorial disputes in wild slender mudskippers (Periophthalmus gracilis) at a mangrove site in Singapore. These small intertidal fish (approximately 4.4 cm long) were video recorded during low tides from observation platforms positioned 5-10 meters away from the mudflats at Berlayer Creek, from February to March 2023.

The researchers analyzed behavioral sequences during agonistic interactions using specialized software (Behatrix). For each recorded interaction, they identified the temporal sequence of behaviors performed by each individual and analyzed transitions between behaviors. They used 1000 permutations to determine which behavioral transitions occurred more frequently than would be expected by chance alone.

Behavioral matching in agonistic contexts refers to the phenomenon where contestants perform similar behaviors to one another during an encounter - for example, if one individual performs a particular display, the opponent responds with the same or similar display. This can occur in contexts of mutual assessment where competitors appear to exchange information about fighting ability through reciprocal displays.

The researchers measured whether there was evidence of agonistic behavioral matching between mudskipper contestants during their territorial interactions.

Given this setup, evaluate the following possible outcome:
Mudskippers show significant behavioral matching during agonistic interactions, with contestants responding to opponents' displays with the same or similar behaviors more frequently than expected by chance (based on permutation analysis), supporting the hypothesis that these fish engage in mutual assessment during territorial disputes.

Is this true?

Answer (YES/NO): YES